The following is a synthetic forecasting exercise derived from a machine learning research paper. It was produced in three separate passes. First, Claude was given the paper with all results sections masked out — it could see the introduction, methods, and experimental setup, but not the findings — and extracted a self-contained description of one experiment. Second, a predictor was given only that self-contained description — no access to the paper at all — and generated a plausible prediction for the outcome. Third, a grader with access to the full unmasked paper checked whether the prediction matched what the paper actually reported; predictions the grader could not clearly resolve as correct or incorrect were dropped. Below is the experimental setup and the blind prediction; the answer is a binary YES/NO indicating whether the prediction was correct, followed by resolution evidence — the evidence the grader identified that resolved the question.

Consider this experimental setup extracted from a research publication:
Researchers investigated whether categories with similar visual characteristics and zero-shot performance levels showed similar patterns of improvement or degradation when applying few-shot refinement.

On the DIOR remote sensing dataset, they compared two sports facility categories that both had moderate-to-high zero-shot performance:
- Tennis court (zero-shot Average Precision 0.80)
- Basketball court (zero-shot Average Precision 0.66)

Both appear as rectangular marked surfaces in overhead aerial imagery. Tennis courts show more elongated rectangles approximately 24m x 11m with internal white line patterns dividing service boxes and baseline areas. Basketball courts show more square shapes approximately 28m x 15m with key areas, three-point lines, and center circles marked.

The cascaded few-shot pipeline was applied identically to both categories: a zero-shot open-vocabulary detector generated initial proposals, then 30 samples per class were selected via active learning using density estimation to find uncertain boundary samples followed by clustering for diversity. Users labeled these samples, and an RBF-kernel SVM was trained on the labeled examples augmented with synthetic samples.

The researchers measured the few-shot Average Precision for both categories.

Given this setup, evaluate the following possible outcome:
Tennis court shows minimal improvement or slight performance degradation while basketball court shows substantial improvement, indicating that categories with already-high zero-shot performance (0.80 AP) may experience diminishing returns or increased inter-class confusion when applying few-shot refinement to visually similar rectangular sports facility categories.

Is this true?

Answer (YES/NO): NO